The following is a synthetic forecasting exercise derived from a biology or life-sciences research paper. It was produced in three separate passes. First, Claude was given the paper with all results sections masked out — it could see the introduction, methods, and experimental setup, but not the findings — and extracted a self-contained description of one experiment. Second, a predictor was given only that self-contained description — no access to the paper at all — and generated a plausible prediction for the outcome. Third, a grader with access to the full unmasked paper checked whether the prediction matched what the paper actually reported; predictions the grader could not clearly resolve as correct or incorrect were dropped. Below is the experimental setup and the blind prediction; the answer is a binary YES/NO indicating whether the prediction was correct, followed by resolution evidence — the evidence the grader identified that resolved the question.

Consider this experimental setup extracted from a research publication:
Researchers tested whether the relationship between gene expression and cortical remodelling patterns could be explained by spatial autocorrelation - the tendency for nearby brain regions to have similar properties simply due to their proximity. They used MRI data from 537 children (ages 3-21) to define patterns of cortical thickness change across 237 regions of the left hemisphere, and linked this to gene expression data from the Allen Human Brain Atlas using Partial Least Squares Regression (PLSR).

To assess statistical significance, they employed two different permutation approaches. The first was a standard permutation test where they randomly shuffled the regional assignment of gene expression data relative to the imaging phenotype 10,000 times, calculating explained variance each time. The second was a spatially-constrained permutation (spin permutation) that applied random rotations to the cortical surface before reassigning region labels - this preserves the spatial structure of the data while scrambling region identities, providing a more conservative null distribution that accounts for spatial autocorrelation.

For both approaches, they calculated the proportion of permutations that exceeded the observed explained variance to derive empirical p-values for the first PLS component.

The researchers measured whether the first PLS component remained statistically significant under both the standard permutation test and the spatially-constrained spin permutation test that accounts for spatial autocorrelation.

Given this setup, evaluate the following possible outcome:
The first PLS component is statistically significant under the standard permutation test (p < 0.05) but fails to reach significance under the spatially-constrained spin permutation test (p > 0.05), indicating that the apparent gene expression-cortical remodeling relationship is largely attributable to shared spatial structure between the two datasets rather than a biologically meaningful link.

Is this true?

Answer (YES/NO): NO